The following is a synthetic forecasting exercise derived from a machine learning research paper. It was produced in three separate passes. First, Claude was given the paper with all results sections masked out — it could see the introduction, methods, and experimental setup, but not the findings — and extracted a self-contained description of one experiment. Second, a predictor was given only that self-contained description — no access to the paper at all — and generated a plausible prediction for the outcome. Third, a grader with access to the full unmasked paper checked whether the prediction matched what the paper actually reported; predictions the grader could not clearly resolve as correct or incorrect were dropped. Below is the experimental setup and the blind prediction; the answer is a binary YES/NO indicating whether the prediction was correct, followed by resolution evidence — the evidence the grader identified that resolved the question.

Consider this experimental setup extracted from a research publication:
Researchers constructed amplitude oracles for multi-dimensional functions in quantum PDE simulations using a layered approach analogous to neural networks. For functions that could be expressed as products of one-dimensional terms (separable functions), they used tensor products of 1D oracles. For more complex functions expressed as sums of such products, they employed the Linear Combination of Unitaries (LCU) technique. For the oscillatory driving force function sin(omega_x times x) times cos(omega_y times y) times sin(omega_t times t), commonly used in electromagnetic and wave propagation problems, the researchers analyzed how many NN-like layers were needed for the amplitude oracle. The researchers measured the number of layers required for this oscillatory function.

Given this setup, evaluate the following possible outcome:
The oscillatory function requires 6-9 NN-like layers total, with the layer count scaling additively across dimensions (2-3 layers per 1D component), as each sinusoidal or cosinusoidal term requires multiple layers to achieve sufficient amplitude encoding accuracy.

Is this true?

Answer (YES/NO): NO